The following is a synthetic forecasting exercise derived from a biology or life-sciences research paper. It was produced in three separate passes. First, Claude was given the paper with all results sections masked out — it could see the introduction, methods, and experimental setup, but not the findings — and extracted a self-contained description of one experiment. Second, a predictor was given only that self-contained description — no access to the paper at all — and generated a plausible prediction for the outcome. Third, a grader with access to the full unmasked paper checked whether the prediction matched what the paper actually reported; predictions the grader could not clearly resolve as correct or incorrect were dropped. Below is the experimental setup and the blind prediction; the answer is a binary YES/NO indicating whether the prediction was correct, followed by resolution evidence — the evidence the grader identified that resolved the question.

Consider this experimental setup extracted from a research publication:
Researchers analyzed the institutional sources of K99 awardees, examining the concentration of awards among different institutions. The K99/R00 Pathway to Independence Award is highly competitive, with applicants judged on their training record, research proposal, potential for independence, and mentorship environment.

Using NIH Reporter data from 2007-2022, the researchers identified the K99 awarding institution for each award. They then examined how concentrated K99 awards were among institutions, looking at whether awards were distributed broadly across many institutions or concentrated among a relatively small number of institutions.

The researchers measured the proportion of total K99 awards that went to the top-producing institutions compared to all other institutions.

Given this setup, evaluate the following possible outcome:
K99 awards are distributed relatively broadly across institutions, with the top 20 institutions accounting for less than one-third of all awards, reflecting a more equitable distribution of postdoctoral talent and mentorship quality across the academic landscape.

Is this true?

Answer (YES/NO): NO